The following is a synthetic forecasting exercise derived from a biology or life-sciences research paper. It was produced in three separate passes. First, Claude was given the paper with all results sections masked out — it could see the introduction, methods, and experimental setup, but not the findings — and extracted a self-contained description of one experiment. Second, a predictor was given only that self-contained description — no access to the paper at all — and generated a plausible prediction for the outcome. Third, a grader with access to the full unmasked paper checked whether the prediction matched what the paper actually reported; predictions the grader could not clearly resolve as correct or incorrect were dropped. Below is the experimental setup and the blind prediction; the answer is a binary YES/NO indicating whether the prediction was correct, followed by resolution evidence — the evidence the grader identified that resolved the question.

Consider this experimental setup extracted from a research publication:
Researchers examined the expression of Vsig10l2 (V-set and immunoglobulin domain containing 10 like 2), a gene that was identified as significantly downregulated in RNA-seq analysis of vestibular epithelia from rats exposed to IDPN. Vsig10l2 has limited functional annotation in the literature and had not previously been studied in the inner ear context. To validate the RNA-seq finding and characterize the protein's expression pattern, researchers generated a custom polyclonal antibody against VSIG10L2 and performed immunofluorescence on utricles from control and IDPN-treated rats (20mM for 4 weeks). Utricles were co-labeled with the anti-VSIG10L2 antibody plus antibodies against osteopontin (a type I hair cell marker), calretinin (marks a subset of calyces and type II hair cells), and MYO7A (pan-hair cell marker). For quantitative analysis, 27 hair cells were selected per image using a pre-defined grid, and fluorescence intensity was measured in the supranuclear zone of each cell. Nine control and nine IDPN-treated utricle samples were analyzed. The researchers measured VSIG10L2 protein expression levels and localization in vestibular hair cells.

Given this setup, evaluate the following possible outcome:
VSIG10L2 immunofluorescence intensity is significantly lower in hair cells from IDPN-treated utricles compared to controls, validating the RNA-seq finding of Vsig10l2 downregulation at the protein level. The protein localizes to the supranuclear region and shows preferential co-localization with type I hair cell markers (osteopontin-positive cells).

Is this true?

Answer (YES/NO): YES